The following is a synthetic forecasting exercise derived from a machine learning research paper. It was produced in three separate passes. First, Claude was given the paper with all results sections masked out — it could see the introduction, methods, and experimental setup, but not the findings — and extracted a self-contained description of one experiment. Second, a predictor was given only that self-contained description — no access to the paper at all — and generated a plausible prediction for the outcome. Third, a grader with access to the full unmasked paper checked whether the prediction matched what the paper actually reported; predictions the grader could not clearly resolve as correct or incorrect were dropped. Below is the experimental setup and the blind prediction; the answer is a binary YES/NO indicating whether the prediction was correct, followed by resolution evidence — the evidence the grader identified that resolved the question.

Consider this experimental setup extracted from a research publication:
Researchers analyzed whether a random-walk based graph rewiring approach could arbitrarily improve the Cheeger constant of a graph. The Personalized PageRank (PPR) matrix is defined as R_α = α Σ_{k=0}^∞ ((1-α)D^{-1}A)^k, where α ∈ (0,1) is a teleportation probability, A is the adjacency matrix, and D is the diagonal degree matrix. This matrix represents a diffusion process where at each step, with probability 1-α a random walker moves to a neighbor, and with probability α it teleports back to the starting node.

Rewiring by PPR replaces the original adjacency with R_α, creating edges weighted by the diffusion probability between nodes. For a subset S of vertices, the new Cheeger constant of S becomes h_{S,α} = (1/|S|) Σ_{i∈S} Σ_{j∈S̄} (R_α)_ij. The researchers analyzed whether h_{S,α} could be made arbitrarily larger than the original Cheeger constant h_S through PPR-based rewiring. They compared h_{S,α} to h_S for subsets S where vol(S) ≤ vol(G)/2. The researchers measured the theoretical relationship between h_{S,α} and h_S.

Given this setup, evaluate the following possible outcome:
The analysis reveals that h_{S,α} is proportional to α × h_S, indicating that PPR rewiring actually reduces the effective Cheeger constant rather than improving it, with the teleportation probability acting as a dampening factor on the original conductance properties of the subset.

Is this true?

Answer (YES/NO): NO